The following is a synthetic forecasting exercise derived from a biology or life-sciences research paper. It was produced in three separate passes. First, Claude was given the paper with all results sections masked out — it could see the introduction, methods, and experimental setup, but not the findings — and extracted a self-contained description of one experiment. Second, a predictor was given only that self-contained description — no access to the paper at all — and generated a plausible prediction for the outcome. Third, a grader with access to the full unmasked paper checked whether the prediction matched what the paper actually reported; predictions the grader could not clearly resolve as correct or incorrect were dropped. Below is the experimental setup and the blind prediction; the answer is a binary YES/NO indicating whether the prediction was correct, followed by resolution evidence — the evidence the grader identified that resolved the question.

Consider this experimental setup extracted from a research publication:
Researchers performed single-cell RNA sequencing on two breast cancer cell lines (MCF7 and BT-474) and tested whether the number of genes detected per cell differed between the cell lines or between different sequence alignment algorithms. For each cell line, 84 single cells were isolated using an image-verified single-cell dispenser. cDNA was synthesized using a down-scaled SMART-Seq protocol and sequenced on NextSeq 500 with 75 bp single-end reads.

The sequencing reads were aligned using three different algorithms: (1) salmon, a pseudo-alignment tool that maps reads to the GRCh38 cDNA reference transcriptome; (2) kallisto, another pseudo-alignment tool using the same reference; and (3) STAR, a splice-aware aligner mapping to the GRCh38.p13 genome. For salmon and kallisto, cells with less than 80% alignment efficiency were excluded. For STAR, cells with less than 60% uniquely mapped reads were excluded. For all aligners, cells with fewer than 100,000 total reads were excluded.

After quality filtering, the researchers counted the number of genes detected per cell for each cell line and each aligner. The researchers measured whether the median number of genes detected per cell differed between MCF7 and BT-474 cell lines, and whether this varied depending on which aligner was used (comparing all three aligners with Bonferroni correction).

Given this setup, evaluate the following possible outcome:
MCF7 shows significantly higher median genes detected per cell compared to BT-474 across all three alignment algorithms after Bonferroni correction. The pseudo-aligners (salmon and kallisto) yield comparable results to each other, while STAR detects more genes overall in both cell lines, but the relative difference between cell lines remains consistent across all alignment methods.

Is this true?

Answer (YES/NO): NO